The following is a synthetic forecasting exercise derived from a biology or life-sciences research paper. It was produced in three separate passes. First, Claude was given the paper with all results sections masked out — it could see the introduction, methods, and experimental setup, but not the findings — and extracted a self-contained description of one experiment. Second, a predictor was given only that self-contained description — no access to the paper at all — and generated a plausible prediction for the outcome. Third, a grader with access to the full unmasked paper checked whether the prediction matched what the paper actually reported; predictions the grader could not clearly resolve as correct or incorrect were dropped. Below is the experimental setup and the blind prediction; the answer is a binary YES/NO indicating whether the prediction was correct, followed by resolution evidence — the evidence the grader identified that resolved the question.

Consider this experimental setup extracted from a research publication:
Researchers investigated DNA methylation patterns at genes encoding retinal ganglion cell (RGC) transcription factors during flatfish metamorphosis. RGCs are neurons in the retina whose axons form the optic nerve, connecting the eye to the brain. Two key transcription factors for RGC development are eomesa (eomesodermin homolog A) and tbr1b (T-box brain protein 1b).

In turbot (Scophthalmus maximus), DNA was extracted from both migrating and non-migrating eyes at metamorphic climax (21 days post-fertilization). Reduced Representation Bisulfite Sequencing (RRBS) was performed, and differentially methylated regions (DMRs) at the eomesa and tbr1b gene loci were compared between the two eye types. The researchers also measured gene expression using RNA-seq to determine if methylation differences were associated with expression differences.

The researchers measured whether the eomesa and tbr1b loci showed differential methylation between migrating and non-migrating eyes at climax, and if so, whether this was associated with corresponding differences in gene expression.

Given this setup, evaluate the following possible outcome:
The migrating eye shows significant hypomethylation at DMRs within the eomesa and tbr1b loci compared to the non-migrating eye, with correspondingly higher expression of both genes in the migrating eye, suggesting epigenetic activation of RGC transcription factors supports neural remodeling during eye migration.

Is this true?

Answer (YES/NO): NO